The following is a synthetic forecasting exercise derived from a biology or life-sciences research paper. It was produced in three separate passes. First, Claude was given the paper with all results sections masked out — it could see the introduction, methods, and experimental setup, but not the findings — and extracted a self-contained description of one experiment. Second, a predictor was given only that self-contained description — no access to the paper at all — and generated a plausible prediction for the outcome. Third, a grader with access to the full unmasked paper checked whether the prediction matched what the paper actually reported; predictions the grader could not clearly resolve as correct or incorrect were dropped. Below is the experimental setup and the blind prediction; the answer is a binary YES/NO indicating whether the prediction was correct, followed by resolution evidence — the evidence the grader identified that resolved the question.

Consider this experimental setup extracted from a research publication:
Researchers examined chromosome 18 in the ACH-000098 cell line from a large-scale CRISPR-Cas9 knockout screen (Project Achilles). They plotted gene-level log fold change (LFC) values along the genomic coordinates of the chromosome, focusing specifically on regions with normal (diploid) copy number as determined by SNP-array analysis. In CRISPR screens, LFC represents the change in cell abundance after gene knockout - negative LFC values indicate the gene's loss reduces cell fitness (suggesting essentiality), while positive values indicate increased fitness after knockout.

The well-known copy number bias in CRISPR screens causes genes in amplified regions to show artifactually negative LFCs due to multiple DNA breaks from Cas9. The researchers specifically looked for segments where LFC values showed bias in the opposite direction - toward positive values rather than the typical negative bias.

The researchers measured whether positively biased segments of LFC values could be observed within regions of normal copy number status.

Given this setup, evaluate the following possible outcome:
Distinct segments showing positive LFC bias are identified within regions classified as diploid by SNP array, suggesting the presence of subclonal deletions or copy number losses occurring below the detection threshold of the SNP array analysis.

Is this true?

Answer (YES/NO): NO